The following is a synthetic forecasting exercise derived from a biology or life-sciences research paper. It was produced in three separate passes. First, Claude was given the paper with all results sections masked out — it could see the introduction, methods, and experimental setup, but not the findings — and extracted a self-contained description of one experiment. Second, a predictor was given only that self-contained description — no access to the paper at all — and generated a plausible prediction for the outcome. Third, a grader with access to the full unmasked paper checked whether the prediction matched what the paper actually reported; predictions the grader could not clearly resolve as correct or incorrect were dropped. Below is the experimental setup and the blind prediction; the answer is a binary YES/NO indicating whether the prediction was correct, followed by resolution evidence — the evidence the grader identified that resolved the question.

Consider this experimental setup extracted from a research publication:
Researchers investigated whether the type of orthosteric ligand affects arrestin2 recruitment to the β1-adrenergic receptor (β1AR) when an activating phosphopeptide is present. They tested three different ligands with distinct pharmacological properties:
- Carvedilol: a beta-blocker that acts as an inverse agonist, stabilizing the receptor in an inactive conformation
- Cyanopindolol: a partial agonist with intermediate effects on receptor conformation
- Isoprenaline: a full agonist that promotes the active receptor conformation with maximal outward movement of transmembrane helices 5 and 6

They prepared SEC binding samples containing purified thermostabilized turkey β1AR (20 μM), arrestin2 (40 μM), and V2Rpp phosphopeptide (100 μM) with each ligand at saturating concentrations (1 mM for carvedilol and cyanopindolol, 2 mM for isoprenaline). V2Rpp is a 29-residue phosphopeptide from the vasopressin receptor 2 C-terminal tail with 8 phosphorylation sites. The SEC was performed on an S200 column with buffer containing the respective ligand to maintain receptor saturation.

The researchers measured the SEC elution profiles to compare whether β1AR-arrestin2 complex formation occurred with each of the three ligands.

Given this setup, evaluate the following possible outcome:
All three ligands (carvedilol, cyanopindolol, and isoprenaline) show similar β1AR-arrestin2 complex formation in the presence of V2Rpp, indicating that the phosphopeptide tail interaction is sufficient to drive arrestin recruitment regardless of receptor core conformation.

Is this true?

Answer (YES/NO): YES